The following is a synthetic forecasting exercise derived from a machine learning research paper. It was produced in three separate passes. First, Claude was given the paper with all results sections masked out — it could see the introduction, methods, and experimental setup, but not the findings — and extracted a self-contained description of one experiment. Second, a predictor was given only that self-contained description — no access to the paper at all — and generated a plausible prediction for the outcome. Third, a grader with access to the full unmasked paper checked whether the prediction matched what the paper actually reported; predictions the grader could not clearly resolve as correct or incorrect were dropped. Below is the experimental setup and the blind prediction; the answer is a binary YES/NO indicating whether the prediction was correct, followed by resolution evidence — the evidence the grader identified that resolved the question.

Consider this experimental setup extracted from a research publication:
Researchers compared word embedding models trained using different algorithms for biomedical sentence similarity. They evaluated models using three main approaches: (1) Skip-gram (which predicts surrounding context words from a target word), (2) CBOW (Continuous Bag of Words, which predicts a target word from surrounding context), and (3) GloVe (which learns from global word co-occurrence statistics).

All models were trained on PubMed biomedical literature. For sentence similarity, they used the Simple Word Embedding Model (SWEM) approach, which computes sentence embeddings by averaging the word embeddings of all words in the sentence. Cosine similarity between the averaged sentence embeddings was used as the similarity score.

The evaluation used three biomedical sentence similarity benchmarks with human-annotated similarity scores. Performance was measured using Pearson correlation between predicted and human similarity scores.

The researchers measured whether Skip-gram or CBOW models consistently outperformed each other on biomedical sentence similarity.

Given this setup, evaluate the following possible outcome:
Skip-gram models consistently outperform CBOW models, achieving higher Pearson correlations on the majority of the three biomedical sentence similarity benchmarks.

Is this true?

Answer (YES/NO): YES